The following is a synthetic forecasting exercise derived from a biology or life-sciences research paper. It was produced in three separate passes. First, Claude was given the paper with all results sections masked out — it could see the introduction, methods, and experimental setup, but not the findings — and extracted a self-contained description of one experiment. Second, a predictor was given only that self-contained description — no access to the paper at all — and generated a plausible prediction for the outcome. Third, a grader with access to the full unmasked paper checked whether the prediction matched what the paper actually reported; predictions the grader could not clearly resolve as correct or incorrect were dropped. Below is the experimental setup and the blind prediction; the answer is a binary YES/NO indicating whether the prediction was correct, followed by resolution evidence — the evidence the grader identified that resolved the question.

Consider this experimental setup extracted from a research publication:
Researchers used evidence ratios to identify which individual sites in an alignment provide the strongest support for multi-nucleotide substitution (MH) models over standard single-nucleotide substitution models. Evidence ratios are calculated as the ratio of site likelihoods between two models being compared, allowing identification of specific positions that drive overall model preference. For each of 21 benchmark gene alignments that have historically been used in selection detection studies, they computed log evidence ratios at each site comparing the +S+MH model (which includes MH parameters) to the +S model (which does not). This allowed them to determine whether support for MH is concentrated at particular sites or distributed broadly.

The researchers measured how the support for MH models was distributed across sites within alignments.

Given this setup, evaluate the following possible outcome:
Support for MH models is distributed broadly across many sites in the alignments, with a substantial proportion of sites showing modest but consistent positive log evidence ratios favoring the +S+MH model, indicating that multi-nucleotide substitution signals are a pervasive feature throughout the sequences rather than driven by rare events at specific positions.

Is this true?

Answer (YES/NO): NO